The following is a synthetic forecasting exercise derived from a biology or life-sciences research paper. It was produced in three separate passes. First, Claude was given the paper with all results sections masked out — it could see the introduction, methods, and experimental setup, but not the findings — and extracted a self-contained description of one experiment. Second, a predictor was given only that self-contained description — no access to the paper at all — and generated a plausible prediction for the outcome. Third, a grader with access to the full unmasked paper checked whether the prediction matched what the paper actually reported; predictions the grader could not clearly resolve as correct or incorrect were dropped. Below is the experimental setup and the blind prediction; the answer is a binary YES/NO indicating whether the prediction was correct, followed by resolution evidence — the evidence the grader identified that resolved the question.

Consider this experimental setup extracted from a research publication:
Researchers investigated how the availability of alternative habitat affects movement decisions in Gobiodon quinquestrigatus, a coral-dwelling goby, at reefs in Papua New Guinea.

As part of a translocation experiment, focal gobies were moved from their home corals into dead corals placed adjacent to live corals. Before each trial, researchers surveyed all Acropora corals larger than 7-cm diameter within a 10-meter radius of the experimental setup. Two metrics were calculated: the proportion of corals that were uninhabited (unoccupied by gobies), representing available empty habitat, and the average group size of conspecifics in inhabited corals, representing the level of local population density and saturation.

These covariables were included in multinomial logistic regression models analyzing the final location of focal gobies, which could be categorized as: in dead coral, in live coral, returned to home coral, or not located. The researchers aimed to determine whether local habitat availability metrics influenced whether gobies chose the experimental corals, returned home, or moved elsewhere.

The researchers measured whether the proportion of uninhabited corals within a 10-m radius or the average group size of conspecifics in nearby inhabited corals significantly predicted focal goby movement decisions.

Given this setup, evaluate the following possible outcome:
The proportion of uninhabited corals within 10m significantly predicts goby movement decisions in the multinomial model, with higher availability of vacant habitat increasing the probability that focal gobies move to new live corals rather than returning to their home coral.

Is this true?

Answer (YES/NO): NO